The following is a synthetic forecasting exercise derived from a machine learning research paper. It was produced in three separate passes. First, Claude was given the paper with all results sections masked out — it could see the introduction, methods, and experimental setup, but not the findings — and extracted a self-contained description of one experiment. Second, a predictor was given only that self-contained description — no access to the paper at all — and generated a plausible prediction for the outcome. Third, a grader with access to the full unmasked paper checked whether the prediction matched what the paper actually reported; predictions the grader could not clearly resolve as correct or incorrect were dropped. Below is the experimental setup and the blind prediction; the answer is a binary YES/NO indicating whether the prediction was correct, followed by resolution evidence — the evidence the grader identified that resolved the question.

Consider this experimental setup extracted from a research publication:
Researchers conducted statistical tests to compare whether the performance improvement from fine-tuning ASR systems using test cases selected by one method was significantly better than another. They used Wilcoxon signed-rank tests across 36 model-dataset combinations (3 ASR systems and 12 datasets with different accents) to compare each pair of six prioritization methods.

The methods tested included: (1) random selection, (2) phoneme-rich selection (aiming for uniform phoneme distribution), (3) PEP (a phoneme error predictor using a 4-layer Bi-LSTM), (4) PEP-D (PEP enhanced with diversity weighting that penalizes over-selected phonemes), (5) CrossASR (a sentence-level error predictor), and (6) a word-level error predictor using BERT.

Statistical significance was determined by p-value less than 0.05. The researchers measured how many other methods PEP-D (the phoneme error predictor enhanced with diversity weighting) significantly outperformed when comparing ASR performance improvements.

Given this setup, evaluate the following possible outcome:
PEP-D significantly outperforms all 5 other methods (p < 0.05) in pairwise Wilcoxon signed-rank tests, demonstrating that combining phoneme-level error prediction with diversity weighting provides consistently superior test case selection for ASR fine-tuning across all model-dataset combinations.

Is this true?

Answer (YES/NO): NO